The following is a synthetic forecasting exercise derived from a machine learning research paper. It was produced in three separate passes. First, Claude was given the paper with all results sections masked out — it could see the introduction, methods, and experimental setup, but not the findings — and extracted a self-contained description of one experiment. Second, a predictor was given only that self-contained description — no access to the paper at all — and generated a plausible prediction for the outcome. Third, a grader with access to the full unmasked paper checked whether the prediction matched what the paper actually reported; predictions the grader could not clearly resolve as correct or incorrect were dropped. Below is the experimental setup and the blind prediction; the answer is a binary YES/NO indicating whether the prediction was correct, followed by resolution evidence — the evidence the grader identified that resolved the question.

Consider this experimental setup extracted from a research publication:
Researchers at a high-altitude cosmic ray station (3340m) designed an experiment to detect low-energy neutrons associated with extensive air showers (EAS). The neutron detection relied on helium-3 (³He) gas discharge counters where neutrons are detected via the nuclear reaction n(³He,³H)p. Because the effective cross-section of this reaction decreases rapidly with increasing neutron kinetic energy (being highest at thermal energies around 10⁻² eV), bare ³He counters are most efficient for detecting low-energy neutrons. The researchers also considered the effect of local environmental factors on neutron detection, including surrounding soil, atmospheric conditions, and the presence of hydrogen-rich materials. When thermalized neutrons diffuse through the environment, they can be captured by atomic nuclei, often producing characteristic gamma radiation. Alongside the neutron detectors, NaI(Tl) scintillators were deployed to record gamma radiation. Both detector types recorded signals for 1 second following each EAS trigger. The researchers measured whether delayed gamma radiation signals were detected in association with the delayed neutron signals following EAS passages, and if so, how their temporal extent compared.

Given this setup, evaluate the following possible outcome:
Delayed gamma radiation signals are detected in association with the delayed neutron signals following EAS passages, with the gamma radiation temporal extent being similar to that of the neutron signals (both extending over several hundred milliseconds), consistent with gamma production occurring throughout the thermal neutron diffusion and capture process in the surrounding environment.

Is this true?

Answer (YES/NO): NO